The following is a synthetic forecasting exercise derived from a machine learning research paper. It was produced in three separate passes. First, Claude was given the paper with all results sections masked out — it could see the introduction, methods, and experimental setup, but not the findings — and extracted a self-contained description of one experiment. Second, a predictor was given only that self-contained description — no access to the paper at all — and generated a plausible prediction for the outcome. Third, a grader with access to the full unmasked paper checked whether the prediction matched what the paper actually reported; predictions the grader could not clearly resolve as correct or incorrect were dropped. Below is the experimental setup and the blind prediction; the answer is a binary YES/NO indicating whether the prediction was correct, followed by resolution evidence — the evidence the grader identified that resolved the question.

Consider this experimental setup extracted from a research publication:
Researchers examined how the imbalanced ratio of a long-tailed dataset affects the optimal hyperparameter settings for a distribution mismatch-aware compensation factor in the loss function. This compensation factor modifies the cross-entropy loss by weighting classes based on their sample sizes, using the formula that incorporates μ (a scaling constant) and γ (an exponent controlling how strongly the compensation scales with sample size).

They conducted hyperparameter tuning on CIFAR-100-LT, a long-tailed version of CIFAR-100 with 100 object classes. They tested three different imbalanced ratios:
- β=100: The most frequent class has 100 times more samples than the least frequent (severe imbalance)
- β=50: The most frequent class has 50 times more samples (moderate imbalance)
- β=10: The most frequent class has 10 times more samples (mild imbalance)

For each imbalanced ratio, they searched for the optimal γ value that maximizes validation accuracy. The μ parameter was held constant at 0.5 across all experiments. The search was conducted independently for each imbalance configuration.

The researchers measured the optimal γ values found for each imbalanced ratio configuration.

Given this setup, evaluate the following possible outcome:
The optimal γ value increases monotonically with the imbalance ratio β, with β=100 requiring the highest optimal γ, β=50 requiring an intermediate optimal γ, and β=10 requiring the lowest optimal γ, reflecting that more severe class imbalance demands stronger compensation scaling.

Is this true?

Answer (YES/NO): NO